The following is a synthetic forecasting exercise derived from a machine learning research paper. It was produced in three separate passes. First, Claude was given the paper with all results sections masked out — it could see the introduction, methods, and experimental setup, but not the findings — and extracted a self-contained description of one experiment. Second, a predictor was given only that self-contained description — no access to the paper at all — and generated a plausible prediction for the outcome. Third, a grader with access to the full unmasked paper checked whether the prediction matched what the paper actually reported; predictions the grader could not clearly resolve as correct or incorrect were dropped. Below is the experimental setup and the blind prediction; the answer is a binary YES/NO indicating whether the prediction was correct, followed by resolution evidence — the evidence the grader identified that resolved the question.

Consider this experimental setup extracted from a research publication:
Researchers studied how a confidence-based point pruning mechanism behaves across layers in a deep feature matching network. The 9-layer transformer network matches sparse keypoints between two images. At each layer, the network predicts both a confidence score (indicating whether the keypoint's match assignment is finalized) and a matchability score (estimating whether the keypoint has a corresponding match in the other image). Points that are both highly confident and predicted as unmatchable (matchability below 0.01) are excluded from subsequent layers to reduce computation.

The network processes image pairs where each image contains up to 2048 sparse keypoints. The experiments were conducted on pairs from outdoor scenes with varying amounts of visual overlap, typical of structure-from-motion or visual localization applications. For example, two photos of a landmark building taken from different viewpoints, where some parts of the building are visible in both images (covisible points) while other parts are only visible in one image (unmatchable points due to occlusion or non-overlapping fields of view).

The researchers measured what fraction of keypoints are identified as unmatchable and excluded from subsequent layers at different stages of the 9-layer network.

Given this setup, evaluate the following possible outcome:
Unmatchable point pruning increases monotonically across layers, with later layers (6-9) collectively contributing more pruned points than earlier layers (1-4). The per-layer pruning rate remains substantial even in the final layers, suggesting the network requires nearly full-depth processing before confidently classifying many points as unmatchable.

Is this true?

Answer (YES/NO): NO